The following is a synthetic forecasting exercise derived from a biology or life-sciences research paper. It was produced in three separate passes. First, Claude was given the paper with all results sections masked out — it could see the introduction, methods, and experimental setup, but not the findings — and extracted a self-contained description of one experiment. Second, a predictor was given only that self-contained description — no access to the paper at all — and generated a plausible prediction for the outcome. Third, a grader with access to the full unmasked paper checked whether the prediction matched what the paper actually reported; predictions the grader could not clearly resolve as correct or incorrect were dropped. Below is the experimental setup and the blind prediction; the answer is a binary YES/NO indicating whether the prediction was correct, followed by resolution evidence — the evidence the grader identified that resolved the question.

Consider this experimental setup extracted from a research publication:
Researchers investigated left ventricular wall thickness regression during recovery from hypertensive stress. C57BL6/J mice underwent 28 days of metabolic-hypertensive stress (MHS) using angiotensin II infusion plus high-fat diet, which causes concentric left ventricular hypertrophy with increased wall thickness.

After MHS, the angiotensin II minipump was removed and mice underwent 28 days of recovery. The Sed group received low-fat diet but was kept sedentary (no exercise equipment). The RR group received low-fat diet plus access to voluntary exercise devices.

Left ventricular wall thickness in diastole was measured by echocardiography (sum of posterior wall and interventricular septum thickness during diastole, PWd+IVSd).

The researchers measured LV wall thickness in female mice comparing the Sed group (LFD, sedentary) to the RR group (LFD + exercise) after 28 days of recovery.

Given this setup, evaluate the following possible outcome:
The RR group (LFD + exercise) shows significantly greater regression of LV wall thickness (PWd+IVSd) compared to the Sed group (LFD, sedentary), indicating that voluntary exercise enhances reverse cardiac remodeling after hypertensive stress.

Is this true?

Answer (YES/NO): NO